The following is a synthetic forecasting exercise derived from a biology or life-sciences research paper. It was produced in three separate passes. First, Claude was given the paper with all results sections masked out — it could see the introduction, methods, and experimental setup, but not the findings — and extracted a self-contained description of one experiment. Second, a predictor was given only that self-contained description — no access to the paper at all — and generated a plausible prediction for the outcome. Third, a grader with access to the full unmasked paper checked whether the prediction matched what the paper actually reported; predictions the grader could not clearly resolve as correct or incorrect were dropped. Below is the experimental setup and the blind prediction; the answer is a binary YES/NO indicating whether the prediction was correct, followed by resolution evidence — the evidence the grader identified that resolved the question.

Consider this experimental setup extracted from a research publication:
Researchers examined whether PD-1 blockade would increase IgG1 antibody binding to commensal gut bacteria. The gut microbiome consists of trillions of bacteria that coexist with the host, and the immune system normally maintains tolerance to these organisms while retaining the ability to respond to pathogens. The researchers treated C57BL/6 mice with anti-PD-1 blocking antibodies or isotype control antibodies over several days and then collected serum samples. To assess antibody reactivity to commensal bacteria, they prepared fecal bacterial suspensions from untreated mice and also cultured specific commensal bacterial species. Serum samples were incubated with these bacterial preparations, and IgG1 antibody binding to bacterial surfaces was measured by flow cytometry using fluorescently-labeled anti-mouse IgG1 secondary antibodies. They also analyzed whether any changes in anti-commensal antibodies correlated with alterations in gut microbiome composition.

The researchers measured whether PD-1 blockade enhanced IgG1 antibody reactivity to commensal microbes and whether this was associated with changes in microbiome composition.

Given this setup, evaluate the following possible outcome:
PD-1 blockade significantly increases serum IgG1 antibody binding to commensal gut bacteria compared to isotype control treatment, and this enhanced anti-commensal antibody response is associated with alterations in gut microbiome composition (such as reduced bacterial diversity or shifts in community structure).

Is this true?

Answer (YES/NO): YES